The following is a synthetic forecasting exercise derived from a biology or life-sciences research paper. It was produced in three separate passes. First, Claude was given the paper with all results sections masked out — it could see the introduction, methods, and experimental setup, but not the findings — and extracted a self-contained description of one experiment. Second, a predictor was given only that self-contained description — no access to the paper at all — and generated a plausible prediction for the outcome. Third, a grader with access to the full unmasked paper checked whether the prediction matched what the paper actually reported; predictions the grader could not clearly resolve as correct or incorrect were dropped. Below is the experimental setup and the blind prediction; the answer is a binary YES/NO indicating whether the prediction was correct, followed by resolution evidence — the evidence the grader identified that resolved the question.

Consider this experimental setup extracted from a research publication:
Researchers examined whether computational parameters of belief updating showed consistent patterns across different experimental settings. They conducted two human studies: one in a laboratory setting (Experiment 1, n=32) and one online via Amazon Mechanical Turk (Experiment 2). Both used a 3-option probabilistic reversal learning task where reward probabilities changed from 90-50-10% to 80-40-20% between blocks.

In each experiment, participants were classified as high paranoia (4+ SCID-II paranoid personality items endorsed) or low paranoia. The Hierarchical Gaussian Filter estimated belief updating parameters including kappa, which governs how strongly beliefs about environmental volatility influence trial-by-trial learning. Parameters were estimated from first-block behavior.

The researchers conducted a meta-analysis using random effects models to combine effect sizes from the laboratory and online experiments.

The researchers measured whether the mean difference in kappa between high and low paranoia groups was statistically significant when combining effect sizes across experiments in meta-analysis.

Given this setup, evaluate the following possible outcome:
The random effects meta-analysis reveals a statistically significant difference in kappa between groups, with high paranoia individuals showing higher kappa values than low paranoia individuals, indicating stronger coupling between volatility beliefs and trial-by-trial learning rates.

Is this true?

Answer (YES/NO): YES